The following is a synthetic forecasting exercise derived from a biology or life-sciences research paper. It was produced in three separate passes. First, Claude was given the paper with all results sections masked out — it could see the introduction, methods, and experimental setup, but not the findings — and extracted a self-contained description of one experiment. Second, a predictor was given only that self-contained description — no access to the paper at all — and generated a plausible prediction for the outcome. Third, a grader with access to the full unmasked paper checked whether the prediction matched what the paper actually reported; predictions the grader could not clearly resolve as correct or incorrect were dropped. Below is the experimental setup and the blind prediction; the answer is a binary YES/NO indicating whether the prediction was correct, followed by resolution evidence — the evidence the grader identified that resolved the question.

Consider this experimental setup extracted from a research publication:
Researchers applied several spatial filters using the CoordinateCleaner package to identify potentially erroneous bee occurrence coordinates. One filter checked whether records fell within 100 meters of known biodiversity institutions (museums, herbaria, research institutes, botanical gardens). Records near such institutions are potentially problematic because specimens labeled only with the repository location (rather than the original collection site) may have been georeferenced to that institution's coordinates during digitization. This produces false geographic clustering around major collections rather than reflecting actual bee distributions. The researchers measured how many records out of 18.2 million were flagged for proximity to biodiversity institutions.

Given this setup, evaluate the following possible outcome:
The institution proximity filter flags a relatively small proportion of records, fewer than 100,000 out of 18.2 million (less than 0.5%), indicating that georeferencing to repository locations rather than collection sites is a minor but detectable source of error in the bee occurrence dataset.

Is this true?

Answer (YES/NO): YES